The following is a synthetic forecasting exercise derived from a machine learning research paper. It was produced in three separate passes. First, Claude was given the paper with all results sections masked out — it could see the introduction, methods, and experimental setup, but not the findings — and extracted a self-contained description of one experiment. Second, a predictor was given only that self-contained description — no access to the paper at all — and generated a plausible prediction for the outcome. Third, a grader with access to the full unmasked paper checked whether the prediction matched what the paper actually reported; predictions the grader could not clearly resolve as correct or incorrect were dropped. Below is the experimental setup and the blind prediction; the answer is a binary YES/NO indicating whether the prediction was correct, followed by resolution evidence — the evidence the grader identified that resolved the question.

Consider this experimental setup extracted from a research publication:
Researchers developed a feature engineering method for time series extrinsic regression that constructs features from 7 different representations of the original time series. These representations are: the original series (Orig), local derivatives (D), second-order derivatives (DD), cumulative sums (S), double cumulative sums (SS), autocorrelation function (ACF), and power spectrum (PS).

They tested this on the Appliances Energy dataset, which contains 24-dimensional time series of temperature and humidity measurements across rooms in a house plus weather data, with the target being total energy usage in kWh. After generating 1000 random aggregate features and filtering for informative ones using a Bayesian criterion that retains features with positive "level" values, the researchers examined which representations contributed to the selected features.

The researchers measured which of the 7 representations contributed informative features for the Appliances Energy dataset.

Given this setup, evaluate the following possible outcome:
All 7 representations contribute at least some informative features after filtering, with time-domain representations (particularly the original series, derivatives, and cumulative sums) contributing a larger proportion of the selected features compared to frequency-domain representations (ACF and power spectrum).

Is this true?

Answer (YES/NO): NO